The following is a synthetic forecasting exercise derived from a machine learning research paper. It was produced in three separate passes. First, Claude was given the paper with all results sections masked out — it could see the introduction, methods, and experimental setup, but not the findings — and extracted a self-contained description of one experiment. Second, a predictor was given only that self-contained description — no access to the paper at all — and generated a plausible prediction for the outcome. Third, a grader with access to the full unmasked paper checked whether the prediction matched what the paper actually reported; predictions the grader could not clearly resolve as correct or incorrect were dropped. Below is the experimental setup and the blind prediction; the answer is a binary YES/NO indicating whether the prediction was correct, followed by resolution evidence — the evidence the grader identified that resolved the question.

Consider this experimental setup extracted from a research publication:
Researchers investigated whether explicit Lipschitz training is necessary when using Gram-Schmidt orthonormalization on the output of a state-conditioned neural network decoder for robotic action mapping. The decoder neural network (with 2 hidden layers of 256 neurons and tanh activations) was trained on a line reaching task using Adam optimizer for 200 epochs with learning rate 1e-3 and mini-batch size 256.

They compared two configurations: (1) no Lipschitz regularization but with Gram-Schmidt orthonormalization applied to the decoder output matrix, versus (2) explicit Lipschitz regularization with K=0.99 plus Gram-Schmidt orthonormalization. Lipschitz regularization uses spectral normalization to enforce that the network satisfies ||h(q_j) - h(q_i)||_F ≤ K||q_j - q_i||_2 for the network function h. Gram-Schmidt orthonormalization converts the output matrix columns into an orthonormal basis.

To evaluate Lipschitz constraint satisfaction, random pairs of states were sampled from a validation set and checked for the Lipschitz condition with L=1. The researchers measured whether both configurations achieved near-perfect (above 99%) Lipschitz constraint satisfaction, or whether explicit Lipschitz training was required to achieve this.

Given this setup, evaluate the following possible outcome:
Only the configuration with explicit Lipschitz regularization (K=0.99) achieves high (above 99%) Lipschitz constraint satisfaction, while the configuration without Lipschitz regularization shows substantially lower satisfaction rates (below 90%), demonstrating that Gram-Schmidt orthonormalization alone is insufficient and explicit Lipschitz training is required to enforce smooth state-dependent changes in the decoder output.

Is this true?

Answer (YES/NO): NO